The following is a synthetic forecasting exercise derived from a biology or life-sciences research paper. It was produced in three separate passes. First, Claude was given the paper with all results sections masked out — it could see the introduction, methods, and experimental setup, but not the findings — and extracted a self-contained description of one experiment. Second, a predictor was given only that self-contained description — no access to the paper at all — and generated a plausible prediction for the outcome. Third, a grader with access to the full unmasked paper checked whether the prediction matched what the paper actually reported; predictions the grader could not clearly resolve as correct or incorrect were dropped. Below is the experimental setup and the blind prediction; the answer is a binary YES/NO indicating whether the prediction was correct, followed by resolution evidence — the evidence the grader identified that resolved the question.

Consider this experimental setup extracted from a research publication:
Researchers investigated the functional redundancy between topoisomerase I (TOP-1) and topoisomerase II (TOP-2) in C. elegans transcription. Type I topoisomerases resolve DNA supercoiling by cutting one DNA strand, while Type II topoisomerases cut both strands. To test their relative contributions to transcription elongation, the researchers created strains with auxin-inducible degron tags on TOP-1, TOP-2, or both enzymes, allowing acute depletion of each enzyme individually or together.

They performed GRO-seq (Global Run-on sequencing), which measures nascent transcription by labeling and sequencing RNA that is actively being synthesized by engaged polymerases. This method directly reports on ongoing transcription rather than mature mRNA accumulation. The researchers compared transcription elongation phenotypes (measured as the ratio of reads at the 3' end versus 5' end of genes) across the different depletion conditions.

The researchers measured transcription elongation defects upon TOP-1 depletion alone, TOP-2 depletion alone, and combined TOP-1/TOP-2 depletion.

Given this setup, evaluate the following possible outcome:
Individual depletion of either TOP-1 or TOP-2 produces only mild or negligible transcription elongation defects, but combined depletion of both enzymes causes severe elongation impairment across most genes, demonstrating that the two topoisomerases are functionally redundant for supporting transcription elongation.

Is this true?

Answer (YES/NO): NO